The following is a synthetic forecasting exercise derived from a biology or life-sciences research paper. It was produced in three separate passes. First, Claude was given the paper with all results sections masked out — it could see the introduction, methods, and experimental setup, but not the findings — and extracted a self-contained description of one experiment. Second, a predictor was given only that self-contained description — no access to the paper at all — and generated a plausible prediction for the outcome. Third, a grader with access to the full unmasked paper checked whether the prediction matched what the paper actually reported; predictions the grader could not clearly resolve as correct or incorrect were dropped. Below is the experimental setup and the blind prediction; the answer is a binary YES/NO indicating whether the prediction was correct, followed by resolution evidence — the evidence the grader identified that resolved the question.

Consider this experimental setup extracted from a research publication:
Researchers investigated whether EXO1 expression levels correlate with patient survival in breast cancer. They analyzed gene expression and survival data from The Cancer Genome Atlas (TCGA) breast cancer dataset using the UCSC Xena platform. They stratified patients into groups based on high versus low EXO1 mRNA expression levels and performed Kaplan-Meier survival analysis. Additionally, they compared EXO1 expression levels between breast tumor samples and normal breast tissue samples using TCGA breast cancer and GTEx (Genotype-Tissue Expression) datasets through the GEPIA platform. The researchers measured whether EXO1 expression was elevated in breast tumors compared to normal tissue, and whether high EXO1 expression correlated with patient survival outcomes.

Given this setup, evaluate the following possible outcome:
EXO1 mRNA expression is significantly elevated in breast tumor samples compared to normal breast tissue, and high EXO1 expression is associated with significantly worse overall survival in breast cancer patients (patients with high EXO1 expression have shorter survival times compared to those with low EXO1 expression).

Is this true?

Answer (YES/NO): NO